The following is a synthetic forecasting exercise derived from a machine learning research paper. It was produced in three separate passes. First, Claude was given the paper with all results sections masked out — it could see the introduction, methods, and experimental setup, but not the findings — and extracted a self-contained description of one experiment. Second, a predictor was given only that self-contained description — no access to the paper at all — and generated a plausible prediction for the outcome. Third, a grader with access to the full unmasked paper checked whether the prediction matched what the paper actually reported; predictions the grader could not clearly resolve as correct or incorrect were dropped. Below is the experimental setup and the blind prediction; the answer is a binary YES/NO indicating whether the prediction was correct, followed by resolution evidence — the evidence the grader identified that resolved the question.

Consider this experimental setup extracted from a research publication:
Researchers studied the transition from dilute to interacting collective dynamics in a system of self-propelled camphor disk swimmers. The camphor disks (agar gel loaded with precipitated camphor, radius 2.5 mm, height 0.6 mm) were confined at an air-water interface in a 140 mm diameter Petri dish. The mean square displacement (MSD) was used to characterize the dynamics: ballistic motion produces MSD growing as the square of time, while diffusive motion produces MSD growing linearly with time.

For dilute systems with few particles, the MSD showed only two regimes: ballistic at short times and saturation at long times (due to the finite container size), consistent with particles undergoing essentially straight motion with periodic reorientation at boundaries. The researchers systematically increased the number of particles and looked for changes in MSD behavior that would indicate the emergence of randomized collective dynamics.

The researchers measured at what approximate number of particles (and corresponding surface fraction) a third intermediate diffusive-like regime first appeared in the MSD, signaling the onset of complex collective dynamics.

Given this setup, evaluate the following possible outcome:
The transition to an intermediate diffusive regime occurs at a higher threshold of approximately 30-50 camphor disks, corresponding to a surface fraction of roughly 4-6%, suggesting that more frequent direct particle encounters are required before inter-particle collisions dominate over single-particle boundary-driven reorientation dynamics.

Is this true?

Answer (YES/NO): NO